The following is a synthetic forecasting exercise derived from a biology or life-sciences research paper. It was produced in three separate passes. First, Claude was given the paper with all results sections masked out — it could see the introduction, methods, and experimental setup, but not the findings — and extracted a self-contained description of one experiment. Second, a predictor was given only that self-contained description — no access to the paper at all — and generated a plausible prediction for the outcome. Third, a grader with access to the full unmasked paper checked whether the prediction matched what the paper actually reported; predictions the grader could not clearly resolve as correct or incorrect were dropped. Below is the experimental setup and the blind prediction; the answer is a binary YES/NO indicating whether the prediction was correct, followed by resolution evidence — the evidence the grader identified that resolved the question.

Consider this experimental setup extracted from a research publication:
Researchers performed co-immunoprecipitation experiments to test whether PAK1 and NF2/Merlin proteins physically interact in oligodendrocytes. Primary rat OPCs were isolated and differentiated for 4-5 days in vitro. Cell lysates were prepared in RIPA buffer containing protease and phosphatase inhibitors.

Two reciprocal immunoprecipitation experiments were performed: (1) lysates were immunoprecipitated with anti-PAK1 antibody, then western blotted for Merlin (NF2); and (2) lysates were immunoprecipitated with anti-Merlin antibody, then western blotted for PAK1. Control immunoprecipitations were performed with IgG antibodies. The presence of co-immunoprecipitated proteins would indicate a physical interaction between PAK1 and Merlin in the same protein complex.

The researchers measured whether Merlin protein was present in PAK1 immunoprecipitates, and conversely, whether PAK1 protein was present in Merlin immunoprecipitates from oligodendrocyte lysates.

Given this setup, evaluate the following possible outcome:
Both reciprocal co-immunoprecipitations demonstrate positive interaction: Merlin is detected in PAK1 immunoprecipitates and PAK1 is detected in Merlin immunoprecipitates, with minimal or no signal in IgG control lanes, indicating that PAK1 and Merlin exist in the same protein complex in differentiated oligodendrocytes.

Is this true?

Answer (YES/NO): YES